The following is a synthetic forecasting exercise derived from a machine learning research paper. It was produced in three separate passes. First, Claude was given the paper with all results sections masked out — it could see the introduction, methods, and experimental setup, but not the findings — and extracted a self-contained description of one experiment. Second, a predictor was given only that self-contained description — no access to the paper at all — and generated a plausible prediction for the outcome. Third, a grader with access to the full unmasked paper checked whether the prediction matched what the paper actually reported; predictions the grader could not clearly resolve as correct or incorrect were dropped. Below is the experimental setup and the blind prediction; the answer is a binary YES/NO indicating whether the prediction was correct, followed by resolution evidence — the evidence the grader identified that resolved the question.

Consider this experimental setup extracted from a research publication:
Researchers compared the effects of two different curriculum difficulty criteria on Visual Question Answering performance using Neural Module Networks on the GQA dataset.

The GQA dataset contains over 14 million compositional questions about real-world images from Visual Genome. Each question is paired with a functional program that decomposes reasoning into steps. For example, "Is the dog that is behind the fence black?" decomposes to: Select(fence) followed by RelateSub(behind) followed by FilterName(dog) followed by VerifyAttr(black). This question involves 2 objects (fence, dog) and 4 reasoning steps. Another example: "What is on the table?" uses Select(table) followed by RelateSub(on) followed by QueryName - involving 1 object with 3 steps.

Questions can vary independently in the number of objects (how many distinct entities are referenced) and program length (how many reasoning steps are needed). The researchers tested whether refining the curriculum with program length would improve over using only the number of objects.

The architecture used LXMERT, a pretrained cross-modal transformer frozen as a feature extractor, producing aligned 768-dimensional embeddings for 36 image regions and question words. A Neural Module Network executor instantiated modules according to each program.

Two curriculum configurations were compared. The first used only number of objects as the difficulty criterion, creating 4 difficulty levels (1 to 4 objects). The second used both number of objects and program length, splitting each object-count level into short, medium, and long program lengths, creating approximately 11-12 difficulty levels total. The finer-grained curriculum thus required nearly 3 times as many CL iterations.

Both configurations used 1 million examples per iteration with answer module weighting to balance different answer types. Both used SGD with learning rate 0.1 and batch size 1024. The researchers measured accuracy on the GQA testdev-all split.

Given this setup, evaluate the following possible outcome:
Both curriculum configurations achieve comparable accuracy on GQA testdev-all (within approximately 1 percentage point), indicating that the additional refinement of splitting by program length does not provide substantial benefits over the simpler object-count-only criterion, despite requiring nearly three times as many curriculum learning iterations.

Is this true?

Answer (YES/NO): NO